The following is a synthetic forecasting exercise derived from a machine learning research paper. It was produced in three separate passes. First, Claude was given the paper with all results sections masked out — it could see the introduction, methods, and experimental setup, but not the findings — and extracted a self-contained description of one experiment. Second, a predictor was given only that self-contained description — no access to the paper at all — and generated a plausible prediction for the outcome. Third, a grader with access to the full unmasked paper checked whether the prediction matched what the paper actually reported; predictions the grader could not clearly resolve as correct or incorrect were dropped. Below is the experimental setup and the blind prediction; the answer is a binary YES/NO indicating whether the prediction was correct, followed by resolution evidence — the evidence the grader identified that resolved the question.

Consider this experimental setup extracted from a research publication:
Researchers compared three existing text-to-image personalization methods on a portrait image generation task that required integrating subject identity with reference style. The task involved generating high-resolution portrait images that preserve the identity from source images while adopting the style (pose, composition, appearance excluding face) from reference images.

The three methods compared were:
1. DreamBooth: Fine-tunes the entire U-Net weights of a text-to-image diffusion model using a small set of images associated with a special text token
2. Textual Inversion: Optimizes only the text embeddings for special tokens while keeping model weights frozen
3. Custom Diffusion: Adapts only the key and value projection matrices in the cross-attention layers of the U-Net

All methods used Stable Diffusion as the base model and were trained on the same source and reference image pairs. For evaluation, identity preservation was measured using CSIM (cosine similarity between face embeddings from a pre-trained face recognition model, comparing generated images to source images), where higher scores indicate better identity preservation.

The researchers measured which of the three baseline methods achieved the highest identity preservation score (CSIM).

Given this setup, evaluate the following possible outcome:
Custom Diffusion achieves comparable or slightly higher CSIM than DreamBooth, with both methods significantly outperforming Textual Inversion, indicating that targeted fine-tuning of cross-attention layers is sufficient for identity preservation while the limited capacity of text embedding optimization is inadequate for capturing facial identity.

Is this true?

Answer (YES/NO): NO